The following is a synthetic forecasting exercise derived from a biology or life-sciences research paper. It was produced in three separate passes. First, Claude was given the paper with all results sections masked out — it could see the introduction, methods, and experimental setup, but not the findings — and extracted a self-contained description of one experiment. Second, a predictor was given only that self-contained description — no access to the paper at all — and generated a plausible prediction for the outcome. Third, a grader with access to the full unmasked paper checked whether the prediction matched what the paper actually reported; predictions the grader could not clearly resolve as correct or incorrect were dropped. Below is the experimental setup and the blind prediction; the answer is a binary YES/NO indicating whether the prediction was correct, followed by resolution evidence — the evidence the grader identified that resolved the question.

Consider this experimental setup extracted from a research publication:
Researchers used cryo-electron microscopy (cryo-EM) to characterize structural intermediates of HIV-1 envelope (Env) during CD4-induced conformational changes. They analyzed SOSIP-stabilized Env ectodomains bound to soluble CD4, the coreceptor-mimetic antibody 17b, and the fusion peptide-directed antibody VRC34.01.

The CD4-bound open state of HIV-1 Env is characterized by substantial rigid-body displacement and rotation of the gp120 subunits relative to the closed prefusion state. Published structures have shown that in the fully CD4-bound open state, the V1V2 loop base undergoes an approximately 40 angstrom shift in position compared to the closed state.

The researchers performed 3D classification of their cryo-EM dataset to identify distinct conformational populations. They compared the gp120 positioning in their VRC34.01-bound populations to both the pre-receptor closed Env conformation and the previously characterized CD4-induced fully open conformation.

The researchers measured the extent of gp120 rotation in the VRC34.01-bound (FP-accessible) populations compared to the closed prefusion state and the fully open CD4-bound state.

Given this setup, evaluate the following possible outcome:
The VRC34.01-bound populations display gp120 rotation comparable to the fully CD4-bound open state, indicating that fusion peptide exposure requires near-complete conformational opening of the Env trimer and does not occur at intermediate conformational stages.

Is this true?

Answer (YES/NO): NO